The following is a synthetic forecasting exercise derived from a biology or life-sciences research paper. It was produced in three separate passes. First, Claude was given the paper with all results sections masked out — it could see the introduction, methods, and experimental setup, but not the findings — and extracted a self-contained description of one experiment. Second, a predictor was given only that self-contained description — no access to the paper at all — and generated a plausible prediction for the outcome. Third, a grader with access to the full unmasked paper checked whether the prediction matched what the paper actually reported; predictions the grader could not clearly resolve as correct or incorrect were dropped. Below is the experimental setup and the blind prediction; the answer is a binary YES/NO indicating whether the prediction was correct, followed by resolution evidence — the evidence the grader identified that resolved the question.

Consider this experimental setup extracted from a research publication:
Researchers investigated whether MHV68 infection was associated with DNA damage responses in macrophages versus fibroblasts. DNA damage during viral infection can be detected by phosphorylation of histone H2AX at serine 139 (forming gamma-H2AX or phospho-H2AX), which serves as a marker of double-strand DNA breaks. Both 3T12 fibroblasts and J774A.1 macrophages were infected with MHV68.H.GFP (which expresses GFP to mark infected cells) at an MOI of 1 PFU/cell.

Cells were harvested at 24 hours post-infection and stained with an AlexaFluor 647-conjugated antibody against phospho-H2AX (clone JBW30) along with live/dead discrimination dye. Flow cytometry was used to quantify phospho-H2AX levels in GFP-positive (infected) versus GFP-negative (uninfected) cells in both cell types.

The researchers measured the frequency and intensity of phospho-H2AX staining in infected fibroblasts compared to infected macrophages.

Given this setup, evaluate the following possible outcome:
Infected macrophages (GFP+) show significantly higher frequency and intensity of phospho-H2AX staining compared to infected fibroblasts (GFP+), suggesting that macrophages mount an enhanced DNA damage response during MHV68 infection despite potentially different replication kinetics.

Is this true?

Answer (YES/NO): NO